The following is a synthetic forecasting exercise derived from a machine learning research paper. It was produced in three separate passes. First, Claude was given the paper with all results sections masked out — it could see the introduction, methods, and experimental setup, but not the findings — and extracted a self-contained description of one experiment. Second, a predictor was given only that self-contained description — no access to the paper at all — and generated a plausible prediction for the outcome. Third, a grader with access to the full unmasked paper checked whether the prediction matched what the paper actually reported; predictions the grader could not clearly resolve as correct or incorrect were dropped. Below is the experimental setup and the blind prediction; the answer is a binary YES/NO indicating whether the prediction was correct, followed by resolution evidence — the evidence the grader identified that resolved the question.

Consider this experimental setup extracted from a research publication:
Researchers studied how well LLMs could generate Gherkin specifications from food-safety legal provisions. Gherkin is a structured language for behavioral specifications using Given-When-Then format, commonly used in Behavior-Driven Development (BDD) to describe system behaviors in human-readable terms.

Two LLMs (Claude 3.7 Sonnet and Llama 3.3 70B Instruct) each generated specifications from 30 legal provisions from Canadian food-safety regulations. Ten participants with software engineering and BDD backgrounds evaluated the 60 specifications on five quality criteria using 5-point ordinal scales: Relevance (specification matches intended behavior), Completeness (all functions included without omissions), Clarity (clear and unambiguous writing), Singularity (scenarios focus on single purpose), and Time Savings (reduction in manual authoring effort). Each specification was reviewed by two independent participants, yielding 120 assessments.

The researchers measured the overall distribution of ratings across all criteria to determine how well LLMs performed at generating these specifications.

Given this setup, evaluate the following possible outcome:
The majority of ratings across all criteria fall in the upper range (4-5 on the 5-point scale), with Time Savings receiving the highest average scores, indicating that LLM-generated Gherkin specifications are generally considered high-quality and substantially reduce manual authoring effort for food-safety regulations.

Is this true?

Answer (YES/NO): NO